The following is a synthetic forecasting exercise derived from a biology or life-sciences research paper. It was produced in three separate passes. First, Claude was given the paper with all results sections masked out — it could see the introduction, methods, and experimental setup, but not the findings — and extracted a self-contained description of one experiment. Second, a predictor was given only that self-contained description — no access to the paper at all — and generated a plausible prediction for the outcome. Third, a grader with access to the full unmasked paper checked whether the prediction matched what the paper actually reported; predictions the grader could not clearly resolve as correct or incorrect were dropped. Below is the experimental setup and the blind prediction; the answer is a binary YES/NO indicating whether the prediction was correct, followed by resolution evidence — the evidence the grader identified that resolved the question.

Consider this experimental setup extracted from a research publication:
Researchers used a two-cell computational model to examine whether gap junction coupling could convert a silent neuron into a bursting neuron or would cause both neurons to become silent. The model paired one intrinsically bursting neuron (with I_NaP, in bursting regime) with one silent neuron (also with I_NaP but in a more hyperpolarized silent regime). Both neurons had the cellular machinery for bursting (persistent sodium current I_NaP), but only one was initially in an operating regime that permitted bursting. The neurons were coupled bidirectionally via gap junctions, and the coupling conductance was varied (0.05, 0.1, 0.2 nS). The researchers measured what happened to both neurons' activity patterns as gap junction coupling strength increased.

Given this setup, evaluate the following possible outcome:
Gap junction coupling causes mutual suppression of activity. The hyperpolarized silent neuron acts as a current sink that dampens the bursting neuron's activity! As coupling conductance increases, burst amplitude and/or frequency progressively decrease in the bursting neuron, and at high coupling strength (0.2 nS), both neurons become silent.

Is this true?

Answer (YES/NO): NO